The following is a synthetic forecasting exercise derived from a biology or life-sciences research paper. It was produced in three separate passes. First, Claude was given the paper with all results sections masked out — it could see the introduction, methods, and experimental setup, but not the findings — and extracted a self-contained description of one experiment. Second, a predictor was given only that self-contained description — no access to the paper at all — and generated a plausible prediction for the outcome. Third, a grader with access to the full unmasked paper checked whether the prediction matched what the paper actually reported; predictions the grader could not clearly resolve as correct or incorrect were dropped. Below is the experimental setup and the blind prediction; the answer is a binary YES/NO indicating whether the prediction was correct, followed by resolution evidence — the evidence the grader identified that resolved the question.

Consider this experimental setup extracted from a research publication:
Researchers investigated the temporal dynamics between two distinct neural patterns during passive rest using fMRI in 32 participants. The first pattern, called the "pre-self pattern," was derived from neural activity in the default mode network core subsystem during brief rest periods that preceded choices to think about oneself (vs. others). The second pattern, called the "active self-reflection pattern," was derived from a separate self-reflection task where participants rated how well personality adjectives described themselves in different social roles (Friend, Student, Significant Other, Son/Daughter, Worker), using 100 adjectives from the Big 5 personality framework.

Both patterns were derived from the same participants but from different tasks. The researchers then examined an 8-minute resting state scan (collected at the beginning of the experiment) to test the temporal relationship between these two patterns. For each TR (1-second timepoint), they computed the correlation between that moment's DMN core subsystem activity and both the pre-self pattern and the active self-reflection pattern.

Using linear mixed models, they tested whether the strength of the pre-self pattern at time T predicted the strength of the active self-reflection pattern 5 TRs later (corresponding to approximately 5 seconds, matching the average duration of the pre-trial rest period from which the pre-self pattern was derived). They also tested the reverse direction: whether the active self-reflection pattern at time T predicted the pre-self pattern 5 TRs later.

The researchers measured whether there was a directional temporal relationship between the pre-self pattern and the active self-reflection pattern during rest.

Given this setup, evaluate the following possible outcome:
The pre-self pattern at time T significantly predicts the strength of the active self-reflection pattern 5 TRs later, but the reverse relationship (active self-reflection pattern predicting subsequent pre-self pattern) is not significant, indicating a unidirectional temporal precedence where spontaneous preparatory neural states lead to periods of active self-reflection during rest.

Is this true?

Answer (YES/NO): YES